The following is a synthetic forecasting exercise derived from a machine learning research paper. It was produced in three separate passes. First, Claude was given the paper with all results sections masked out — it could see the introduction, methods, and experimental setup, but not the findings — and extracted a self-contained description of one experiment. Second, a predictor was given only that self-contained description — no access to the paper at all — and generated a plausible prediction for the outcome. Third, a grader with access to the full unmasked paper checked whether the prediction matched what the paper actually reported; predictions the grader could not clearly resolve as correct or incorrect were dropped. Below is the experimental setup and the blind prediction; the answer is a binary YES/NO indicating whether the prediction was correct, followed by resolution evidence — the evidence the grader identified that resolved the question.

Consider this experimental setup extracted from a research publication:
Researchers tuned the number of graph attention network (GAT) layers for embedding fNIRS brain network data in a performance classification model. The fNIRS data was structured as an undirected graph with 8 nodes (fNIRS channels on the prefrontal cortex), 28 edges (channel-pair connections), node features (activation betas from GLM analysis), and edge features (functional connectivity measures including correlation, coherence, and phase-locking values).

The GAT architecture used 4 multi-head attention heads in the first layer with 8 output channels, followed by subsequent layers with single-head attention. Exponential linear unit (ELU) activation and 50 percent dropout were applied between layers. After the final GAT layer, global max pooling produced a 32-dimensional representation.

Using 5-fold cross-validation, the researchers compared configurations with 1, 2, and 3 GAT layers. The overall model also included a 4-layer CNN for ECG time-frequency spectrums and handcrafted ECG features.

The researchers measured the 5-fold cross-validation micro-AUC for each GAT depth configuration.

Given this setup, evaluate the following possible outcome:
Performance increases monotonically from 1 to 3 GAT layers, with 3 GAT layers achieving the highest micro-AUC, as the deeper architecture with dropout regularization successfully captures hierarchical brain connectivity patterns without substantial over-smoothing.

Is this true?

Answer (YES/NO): NO